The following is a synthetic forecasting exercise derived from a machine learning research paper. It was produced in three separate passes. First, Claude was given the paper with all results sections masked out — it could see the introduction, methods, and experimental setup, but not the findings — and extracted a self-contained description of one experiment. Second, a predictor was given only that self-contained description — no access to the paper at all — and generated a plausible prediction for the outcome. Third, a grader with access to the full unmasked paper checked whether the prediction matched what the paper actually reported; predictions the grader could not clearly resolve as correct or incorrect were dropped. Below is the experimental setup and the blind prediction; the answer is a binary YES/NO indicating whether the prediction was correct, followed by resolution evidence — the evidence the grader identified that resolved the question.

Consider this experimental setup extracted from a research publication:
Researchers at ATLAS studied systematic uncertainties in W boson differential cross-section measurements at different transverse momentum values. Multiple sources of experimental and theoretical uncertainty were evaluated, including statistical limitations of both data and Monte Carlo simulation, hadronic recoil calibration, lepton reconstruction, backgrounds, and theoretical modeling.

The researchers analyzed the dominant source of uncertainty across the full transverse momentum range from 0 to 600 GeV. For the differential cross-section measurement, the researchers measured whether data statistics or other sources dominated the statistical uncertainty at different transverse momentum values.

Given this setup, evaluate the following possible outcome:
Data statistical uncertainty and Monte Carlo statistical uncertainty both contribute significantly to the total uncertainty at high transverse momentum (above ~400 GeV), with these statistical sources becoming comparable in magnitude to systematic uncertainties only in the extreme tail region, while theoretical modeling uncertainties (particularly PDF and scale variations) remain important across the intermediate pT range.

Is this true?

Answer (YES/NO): NO